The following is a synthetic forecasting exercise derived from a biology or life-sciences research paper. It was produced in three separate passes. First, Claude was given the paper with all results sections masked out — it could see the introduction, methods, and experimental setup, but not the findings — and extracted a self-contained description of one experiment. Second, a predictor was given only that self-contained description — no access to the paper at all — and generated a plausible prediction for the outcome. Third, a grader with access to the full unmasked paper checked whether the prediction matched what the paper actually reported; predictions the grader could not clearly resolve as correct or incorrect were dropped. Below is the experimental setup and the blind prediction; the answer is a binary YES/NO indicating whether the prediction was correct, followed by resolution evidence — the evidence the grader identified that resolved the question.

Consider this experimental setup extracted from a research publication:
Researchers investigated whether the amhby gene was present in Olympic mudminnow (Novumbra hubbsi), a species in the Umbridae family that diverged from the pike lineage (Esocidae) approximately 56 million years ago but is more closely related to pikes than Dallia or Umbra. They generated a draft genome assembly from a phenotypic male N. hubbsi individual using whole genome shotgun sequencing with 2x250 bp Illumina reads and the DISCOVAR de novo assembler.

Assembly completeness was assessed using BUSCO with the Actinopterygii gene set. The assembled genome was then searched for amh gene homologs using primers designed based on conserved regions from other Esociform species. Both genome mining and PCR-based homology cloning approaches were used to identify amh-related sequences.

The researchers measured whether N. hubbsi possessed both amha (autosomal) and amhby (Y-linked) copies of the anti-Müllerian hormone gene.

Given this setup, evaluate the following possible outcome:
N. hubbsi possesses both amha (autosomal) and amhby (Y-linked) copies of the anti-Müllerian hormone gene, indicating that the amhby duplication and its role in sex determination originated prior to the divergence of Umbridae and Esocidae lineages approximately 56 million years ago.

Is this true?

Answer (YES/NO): NO